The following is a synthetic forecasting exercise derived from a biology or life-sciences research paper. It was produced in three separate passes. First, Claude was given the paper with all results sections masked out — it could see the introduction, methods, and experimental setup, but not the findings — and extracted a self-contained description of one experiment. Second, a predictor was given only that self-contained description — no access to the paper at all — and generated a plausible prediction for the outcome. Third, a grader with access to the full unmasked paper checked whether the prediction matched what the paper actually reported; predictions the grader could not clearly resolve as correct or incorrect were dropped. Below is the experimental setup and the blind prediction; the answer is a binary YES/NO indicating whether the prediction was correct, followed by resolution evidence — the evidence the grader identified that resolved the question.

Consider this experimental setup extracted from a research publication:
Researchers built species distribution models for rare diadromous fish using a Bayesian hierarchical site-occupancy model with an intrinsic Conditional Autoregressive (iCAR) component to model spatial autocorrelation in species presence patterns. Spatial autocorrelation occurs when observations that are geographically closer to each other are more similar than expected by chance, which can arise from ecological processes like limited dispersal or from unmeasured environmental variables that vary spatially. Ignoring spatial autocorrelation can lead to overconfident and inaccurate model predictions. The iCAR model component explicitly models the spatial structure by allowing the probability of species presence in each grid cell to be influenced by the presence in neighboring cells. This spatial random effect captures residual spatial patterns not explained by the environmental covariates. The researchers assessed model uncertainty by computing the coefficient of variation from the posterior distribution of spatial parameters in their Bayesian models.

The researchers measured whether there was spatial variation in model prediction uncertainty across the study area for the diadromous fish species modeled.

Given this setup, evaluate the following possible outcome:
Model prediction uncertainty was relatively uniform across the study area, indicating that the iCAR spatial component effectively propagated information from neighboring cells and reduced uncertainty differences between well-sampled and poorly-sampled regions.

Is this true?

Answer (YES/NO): NO